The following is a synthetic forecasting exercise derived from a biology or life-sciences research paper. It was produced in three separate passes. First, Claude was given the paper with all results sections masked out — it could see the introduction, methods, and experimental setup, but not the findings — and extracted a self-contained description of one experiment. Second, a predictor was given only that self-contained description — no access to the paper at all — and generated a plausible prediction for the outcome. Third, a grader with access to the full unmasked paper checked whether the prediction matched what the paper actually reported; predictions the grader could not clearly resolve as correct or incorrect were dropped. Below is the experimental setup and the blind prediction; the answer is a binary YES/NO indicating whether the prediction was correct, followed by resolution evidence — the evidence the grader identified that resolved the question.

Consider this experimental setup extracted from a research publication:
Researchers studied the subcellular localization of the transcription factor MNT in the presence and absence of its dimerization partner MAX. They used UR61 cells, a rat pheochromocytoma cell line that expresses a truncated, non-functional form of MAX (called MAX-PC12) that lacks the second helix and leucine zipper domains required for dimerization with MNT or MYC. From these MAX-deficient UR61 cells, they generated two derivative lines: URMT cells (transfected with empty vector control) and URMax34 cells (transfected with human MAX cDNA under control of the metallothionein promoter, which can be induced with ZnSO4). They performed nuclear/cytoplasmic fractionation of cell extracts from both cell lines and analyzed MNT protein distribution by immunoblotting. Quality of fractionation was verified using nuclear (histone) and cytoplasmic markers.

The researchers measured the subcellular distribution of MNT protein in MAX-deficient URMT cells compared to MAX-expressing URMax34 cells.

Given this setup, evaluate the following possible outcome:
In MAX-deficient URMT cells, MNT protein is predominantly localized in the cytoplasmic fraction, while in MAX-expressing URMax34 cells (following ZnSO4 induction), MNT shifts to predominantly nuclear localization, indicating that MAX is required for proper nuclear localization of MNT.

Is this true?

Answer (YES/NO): NO